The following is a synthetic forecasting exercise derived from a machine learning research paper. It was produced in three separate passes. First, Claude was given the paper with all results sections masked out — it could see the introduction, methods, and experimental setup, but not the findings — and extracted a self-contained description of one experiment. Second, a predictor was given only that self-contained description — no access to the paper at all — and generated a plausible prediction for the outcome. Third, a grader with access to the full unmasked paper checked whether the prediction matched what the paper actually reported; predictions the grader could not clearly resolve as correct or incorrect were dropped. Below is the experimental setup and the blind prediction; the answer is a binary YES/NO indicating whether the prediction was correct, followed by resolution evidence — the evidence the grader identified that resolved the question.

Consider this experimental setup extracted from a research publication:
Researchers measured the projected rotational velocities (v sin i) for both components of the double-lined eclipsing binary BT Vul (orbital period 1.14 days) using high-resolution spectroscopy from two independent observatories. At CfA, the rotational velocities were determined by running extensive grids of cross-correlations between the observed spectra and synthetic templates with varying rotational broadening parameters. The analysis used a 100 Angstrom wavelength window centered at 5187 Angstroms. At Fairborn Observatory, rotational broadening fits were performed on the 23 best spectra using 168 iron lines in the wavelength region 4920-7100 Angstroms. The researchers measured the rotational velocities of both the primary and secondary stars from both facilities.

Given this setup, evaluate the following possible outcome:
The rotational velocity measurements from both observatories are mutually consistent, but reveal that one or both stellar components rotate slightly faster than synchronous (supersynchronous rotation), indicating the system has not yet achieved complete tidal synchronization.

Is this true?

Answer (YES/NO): NO